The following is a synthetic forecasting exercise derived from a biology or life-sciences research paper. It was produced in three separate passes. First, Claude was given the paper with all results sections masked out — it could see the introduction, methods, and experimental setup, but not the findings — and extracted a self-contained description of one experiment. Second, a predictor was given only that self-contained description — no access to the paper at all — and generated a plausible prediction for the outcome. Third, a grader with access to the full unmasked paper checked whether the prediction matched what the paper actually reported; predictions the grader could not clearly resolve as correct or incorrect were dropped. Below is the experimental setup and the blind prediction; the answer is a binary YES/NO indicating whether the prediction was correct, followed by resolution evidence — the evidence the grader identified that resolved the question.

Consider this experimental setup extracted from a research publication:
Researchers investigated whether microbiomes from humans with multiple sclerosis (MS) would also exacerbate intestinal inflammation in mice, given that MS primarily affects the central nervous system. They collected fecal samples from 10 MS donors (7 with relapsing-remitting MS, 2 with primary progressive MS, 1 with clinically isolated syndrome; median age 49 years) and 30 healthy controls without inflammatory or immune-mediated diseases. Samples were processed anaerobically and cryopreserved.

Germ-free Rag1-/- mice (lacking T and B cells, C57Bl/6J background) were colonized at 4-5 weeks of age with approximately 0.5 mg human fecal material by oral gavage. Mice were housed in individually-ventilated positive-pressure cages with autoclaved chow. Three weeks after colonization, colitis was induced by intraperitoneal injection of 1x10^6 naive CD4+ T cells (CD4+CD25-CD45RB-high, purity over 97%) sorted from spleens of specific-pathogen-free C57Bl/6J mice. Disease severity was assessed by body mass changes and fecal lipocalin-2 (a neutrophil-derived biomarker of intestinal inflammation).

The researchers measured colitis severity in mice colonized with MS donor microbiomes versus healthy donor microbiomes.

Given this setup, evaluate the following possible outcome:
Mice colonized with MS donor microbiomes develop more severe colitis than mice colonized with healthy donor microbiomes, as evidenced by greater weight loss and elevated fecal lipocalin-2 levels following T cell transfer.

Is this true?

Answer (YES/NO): NO